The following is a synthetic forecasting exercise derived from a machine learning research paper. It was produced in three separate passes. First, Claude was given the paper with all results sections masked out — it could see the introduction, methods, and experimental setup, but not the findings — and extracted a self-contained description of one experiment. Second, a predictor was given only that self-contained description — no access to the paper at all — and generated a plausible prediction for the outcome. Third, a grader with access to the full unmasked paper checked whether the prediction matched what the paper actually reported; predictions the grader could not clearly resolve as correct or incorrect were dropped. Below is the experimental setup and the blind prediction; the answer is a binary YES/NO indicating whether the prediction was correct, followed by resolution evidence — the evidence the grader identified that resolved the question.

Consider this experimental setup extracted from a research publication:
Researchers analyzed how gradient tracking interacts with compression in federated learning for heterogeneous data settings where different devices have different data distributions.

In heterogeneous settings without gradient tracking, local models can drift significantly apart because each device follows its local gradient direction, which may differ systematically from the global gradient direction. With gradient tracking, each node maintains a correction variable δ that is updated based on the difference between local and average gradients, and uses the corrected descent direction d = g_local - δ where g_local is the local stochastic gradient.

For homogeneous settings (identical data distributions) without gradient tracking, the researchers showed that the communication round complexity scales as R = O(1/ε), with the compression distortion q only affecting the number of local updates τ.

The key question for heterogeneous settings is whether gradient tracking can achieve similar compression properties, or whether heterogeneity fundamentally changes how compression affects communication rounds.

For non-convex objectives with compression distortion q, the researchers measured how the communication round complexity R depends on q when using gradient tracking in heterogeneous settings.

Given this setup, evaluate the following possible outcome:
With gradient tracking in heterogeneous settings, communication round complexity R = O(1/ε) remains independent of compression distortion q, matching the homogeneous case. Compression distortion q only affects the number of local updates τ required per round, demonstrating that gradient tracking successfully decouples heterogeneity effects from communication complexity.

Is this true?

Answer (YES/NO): NO